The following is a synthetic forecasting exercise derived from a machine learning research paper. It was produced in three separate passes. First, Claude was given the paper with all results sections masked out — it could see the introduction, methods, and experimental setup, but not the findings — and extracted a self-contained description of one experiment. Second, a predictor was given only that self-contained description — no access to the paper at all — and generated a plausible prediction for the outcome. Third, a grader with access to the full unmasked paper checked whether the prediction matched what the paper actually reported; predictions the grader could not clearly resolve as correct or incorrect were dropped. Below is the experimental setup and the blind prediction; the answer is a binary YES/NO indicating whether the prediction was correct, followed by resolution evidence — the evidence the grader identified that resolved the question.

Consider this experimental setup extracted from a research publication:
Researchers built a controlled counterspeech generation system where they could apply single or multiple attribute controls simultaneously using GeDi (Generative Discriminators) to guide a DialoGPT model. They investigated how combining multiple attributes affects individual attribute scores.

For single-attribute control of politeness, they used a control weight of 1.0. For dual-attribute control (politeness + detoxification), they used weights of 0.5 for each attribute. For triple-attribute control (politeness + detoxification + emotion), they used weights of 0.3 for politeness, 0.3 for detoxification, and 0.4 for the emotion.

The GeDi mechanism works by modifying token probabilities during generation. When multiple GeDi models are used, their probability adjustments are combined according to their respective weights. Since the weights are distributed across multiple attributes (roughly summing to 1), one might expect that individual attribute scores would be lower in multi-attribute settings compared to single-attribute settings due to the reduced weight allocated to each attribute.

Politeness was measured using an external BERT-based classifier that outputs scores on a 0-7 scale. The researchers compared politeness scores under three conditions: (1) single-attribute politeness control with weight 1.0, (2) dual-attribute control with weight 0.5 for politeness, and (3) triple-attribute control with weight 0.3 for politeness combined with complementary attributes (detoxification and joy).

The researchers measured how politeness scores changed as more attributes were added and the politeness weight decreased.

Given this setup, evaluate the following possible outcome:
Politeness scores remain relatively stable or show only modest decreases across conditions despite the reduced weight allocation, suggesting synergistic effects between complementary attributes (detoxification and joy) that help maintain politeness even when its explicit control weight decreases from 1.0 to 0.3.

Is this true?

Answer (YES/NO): YES